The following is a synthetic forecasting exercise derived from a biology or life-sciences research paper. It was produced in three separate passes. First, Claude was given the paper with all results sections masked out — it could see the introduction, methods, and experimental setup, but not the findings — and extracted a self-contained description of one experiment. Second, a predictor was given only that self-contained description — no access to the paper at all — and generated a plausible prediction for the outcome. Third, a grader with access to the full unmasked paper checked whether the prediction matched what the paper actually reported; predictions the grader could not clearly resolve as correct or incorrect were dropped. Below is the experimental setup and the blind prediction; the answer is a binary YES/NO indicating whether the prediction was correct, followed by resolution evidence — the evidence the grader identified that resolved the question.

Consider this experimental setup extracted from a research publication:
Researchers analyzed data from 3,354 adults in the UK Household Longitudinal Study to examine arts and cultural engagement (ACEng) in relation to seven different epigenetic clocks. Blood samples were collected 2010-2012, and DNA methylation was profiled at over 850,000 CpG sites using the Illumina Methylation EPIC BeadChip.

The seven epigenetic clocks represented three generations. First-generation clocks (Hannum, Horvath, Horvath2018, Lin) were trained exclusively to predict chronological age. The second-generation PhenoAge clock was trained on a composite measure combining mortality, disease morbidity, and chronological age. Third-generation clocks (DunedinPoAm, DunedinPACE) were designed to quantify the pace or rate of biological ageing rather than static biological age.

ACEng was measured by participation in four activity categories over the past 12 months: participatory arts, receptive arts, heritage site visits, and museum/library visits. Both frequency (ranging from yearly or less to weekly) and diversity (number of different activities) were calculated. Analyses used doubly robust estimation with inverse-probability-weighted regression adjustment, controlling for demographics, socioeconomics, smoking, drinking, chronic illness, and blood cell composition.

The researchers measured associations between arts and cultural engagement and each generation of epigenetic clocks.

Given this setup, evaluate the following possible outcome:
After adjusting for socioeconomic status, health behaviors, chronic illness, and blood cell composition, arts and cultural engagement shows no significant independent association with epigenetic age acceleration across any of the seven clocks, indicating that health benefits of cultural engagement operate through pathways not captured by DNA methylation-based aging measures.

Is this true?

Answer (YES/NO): NO